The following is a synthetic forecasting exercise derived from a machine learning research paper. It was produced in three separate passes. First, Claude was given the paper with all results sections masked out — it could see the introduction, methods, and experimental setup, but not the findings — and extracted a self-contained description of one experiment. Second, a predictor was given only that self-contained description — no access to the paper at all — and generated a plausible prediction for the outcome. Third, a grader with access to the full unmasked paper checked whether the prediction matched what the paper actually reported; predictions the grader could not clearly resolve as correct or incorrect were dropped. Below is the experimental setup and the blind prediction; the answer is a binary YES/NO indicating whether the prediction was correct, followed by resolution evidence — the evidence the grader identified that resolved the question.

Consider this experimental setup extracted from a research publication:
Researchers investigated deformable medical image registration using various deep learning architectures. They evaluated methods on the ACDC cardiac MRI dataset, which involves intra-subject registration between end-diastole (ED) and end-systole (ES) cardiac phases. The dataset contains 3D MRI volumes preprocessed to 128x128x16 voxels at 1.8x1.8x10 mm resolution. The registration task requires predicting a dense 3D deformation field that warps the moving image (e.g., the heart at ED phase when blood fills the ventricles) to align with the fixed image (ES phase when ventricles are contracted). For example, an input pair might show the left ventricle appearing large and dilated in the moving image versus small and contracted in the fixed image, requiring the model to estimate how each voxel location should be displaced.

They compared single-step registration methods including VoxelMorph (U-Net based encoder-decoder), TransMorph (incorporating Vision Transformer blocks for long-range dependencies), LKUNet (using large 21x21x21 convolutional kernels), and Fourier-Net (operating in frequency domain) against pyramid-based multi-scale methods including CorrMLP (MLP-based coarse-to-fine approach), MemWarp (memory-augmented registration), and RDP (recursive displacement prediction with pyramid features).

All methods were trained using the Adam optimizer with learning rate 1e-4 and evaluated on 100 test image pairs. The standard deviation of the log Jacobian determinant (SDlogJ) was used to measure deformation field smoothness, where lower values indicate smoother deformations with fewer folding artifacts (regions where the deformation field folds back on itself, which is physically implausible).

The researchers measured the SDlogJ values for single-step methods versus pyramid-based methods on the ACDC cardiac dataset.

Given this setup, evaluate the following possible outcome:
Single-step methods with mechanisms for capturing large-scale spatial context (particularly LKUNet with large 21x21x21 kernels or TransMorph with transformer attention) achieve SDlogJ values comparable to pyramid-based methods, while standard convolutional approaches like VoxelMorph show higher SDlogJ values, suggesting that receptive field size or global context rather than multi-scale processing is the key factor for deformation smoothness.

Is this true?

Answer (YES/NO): NO